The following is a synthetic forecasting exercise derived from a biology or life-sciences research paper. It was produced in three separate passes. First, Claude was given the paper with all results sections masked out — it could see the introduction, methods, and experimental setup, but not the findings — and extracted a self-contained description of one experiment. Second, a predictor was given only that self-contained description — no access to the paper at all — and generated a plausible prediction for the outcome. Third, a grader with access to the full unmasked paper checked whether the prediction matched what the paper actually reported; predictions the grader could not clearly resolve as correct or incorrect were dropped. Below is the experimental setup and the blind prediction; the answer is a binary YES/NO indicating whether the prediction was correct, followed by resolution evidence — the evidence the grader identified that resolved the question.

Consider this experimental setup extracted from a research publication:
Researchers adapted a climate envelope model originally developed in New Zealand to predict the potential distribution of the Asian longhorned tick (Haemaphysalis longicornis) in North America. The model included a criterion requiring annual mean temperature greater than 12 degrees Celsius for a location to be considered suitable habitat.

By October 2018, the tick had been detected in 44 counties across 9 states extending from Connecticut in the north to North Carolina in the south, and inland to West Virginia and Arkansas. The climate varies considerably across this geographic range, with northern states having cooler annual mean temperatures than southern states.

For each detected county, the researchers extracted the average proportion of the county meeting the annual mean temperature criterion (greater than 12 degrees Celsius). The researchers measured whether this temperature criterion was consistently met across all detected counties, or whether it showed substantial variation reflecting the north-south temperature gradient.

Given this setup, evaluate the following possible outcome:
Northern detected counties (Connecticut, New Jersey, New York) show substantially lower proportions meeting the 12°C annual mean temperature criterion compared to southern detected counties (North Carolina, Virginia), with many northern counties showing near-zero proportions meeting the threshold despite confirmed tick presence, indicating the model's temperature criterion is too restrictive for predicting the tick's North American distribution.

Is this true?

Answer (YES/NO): YES